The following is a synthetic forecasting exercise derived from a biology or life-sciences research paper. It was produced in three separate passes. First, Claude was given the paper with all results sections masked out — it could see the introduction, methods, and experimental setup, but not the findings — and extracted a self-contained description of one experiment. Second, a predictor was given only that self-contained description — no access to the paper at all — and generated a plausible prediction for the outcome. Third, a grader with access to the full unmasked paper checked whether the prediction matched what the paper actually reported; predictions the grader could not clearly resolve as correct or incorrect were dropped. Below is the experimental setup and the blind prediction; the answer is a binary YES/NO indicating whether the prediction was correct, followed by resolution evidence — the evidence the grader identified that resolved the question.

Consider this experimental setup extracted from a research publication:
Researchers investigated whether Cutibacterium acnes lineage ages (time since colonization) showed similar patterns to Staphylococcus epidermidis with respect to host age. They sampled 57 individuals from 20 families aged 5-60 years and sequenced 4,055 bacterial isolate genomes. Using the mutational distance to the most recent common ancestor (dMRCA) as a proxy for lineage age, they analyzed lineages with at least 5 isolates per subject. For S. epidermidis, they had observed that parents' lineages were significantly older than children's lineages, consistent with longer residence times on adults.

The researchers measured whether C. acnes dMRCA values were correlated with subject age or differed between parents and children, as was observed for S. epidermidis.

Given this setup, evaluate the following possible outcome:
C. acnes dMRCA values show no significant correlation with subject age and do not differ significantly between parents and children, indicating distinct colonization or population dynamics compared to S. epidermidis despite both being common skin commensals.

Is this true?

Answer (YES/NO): YES